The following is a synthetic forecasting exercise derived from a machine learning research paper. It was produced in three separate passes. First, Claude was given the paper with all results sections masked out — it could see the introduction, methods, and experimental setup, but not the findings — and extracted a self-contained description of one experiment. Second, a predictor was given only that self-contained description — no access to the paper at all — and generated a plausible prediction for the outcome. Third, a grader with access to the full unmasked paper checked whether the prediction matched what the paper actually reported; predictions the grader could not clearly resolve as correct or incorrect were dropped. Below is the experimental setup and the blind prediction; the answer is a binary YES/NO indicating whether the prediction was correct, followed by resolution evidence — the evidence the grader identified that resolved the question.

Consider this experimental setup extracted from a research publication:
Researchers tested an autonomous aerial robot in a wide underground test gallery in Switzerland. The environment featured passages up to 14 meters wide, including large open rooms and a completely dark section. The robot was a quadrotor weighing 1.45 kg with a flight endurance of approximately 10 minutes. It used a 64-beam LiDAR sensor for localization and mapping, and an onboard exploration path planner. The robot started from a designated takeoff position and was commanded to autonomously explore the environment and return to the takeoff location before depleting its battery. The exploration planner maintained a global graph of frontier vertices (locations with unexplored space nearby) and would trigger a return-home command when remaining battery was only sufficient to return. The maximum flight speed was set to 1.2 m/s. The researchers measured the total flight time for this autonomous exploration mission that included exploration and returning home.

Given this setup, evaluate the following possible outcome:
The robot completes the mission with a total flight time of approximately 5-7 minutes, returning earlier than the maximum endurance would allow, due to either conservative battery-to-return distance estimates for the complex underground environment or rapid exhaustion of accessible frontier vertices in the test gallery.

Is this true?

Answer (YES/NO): NO